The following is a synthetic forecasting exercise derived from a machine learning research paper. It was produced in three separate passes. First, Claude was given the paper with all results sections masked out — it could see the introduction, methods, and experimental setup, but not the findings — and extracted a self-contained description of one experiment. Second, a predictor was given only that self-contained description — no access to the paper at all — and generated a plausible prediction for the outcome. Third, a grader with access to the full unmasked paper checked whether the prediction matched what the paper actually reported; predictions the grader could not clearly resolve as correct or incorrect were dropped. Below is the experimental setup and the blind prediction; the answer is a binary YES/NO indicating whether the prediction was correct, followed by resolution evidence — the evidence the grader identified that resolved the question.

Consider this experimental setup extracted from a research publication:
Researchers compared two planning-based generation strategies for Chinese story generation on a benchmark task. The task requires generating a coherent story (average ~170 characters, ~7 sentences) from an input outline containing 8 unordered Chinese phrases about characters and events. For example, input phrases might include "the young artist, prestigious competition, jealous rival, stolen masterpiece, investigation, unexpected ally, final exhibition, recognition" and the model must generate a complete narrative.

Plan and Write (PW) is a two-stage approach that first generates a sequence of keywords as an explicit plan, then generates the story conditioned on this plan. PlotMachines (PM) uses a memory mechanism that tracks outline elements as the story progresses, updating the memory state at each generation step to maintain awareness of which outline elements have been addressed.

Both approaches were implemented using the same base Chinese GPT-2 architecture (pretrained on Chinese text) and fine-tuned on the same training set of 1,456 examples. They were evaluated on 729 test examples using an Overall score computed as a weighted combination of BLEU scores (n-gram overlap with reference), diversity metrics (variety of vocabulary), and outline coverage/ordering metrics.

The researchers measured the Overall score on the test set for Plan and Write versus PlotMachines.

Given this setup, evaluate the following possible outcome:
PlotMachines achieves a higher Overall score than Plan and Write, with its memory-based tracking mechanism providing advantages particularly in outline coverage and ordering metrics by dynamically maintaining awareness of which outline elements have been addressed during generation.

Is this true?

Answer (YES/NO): NO